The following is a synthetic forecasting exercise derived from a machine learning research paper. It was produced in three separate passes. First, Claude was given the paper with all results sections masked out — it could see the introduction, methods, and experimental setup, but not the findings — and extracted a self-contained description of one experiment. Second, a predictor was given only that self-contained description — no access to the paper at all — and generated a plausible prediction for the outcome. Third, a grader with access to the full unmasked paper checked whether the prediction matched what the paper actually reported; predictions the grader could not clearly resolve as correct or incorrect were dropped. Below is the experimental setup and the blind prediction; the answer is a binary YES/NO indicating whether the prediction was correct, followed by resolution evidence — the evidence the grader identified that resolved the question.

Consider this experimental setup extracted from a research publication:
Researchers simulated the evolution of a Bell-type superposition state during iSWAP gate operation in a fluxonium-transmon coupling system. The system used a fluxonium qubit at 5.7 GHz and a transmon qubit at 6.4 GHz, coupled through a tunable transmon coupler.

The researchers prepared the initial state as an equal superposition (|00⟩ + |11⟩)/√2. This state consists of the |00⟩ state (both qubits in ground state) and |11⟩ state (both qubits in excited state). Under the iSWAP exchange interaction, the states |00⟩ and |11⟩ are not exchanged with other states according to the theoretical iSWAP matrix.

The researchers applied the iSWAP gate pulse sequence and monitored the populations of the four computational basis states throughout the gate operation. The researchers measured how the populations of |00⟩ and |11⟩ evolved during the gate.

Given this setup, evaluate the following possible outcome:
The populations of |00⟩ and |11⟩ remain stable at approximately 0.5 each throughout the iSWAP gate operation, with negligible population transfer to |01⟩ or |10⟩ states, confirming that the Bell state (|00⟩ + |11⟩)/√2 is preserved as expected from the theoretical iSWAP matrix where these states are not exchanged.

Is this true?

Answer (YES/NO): YES